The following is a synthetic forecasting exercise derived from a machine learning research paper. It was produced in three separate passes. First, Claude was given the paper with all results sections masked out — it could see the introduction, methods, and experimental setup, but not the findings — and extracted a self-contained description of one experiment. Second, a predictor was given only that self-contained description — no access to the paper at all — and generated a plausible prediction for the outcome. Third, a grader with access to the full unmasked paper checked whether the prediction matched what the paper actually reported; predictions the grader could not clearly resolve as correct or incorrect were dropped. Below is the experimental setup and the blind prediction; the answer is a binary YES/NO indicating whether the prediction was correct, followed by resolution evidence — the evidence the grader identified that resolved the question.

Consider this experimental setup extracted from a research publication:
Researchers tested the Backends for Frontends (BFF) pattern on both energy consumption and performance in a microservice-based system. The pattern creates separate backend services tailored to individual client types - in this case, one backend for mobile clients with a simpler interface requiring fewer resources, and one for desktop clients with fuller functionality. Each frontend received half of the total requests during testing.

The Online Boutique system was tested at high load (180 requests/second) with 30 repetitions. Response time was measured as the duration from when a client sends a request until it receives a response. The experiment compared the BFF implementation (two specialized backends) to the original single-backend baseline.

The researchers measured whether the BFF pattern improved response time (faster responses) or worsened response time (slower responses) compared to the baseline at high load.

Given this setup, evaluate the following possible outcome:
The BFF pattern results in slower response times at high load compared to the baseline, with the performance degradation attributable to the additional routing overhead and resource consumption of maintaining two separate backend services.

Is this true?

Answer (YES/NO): NO